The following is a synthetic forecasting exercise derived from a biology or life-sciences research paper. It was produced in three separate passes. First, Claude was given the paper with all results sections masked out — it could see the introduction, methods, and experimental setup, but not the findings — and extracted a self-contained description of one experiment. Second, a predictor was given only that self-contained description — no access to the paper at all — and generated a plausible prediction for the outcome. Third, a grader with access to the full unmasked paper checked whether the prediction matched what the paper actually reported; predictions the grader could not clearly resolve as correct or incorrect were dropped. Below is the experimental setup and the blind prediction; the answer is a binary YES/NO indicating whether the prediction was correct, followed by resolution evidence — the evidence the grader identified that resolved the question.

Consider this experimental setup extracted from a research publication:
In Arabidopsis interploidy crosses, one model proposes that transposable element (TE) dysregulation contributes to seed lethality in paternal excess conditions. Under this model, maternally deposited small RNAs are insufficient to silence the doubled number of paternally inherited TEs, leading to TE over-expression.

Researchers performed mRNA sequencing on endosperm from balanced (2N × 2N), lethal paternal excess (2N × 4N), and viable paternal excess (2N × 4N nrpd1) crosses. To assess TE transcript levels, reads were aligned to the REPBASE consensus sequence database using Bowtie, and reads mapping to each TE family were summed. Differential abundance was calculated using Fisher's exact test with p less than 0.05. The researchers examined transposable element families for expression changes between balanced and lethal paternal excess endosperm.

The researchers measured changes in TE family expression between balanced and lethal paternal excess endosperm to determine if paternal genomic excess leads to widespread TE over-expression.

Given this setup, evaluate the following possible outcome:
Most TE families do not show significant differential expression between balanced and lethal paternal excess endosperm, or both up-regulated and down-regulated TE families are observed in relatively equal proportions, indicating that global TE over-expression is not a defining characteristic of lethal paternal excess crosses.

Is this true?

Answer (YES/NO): NO